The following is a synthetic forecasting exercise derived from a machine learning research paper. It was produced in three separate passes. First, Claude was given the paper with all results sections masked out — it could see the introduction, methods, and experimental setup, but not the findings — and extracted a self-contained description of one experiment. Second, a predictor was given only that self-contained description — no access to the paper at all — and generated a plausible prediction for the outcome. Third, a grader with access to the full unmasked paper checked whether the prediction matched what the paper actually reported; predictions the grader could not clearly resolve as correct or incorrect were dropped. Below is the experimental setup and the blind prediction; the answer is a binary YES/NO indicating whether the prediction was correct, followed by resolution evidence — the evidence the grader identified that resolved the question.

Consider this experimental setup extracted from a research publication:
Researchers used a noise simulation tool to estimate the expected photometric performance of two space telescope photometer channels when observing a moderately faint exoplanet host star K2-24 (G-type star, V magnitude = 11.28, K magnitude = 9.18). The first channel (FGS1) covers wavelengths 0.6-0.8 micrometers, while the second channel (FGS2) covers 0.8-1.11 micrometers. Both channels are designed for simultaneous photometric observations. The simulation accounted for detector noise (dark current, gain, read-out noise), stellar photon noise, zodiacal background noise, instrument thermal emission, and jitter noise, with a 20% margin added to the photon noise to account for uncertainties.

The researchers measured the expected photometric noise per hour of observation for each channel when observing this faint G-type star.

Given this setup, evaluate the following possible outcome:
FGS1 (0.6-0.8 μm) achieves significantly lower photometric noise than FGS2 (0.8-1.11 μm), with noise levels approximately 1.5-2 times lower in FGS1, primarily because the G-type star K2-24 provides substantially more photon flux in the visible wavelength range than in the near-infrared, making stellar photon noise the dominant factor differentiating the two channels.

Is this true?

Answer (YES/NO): NO